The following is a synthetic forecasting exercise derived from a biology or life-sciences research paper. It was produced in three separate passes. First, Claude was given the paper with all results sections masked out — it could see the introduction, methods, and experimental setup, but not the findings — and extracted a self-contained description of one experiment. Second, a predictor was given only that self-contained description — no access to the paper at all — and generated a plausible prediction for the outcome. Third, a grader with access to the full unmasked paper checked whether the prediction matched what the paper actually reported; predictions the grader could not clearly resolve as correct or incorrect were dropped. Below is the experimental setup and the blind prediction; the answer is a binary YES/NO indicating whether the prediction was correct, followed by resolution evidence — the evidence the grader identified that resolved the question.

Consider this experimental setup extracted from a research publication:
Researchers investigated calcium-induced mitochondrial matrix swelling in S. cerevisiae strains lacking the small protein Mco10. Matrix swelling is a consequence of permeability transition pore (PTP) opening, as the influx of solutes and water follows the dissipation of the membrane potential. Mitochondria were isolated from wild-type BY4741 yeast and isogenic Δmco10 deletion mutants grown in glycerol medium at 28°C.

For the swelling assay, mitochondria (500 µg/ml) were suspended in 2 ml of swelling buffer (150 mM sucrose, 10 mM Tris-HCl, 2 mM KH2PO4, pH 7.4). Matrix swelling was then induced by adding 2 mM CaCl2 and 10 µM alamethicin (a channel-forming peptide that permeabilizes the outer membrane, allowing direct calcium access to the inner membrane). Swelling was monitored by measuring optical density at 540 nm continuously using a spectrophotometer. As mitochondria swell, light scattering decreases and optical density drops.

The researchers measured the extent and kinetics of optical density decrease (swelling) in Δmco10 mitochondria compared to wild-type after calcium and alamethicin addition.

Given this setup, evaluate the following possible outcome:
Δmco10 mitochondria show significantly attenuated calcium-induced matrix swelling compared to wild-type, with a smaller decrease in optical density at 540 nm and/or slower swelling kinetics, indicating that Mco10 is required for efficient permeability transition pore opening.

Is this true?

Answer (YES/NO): YES